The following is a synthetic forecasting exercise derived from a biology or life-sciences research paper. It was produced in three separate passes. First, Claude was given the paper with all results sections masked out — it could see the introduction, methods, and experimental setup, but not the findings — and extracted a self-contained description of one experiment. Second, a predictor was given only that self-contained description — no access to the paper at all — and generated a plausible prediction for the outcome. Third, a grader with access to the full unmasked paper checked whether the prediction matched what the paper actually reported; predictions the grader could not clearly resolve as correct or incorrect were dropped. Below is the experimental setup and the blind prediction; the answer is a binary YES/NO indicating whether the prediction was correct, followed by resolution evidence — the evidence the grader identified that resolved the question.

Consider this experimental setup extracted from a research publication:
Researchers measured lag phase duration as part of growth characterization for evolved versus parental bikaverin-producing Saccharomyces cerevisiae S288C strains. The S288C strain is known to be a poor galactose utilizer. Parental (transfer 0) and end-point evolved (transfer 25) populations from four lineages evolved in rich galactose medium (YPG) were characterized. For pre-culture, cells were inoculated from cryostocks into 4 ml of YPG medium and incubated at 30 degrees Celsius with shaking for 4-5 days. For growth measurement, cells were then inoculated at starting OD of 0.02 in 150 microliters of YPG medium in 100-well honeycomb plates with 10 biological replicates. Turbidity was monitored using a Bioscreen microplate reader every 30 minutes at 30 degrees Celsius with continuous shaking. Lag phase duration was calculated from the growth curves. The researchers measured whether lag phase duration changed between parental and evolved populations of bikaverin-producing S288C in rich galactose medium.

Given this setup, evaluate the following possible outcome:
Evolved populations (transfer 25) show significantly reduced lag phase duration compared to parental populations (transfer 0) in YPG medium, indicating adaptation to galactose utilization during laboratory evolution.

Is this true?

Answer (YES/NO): YES